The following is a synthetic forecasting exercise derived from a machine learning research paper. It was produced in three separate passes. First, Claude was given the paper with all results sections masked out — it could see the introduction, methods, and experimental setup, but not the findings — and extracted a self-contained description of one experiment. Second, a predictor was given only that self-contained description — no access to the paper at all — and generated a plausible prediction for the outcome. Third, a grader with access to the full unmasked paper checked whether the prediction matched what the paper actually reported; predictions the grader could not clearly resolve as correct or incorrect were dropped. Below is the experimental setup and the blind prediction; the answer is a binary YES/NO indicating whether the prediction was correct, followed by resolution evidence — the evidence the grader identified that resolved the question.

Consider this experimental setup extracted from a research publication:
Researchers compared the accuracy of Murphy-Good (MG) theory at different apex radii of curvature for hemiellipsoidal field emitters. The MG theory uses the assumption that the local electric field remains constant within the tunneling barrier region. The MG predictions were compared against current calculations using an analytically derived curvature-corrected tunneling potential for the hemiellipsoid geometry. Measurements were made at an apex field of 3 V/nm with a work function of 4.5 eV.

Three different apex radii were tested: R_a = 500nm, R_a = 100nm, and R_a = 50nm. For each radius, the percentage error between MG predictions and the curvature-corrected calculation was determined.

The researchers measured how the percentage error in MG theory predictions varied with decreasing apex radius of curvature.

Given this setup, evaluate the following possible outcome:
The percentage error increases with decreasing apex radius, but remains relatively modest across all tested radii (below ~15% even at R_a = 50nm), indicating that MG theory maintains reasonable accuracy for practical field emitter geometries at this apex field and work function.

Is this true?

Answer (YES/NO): NO